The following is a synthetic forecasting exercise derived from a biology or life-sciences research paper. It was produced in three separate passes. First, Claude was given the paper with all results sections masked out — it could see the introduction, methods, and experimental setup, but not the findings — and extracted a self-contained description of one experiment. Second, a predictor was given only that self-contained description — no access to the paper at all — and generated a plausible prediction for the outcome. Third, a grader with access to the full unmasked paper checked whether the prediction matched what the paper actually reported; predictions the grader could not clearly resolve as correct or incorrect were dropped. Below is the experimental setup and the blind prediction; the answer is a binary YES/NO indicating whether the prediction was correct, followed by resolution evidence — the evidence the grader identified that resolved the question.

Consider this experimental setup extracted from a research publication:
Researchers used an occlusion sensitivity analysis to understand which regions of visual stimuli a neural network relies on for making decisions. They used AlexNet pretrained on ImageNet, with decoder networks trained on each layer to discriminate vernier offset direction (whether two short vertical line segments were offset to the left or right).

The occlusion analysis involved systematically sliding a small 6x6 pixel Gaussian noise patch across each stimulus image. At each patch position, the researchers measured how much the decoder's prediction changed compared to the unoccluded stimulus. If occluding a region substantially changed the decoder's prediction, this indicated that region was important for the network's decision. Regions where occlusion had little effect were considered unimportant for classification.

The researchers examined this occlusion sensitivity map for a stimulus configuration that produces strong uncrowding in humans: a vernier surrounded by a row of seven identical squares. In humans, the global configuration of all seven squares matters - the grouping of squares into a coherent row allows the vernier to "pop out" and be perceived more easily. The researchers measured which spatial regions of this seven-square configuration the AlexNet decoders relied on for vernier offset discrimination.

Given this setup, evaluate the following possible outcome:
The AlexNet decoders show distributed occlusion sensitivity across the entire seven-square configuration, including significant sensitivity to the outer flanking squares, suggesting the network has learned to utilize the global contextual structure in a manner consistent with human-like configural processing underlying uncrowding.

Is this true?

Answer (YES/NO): NO